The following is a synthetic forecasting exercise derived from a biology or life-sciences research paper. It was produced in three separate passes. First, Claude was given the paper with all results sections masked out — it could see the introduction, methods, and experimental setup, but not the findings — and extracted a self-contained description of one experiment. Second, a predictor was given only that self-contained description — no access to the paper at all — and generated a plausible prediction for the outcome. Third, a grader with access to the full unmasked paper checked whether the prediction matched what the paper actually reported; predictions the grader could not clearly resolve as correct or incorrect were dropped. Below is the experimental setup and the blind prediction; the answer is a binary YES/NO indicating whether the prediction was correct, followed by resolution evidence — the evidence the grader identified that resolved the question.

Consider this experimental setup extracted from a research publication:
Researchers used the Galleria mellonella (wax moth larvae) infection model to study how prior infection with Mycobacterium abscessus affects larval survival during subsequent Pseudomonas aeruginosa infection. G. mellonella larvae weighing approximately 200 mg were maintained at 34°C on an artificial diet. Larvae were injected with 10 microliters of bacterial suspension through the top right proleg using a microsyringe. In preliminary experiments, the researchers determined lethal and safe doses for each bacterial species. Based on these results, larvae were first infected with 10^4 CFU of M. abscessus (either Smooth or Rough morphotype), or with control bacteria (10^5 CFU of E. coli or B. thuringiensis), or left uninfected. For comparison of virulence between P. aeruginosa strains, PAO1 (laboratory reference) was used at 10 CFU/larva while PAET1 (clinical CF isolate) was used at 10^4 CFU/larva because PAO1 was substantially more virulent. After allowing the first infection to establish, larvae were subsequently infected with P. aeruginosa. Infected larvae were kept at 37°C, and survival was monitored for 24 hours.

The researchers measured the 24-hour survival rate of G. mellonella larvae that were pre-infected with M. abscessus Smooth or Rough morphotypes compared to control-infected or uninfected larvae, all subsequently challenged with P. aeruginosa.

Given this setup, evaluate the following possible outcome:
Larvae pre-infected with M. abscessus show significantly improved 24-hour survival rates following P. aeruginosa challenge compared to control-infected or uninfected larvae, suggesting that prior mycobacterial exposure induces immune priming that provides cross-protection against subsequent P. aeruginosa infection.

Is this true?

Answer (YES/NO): NO